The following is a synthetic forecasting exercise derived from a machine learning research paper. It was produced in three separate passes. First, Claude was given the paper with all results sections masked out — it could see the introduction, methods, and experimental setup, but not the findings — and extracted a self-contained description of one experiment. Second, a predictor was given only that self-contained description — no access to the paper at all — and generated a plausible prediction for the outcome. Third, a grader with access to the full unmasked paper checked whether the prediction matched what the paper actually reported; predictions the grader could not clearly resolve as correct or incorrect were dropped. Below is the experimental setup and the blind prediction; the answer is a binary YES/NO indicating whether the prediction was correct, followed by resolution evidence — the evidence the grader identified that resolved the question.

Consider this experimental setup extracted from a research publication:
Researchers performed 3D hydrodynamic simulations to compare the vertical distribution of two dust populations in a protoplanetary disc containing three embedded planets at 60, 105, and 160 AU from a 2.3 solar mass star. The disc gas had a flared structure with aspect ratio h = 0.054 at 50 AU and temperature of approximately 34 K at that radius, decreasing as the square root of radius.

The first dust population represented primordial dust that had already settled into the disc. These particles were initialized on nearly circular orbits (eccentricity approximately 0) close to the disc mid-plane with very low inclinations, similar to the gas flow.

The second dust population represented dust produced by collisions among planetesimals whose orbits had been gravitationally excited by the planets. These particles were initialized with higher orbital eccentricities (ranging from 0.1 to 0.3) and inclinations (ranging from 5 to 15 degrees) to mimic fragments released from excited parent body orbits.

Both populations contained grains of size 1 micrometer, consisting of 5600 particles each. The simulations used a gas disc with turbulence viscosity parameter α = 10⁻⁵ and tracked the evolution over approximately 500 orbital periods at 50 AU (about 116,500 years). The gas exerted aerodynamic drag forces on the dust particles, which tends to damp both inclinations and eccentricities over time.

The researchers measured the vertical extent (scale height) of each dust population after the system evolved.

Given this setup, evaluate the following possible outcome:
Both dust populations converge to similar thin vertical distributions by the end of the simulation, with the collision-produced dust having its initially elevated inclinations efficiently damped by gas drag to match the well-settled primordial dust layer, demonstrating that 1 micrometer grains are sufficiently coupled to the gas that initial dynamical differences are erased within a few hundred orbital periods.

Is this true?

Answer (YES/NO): NO